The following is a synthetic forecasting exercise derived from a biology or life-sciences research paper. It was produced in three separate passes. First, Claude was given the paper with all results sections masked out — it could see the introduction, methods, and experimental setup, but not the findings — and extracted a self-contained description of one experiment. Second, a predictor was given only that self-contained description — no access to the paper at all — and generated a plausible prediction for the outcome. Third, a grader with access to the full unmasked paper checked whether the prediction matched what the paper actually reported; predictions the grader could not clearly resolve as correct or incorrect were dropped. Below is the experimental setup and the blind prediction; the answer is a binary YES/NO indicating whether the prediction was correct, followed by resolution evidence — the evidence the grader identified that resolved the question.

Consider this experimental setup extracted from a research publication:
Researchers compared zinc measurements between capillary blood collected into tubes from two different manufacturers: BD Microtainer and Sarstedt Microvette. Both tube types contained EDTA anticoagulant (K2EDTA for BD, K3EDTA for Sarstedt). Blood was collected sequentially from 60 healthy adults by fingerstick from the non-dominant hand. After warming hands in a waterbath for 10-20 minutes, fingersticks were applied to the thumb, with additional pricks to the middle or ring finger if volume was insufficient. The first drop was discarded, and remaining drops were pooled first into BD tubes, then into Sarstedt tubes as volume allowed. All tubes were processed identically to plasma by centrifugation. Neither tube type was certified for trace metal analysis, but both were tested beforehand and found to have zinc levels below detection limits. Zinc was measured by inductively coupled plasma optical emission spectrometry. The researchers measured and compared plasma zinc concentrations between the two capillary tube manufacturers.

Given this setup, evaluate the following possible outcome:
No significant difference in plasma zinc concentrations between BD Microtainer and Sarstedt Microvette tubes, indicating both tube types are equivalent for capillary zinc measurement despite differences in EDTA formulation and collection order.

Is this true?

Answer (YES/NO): NO